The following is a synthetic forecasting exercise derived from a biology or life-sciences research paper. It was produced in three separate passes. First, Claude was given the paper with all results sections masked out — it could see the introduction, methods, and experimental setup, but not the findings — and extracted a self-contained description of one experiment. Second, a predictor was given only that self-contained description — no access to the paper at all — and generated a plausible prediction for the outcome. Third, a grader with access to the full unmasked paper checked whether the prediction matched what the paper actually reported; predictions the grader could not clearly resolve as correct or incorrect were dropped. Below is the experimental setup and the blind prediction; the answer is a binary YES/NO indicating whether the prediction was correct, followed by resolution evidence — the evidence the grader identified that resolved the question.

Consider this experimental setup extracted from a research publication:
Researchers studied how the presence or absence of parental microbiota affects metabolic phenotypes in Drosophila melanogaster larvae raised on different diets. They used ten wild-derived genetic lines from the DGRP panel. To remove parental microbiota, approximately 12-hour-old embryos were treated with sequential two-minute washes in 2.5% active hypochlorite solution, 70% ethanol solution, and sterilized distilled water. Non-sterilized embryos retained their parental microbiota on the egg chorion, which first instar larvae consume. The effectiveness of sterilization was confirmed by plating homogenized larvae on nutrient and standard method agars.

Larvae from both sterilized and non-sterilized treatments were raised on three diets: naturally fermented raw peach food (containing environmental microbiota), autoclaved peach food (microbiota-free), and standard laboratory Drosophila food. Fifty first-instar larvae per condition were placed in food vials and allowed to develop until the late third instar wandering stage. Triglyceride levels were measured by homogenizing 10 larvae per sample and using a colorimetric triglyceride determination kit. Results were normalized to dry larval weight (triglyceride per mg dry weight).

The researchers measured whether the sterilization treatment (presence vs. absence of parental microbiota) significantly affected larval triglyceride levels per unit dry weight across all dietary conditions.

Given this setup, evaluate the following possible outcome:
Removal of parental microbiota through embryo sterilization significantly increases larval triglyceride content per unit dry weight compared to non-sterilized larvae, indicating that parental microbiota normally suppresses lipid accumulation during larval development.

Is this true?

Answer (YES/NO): NO